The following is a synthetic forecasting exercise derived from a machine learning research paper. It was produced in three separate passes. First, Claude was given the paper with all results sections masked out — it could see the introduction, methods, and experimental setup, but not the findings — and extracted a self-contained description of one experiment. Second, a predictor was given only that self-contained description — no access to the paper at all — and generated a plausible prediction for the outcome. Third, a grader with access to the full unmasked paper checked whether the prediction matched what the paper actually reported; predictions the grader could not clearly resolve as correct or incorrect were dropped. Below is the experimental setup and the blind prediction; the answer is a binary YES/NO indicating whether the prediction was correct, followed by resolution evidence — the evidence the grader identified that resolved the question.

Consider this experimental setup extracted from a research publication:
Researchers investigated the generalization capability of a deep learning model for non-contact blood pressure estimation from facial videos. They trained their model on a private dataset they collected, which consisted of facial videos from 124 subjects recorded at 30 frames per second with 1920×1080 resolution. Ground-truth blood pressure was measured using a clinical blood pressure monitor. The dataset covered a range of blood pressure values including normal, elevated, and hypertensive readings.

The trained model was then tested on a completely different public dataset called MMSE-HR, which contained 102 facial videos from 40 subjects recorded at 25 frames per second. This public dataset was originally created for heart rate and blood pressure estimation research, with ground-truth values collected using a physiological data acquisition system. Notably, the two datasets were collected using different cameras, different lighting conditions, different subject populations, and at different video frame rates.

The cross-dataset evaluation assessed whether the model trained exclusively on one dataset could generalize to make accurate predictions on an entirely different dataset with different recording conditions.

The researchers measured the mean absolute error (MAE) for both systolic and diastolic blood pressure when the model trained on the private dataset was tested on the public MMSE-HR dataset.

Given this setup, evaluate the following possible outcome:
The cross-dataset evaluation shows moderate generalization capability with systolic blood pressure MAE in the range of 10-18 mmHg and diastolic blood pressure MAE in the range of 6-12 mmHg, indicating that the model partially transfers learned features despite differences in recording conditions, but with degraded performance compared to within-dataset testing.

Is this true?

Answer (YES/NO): YES